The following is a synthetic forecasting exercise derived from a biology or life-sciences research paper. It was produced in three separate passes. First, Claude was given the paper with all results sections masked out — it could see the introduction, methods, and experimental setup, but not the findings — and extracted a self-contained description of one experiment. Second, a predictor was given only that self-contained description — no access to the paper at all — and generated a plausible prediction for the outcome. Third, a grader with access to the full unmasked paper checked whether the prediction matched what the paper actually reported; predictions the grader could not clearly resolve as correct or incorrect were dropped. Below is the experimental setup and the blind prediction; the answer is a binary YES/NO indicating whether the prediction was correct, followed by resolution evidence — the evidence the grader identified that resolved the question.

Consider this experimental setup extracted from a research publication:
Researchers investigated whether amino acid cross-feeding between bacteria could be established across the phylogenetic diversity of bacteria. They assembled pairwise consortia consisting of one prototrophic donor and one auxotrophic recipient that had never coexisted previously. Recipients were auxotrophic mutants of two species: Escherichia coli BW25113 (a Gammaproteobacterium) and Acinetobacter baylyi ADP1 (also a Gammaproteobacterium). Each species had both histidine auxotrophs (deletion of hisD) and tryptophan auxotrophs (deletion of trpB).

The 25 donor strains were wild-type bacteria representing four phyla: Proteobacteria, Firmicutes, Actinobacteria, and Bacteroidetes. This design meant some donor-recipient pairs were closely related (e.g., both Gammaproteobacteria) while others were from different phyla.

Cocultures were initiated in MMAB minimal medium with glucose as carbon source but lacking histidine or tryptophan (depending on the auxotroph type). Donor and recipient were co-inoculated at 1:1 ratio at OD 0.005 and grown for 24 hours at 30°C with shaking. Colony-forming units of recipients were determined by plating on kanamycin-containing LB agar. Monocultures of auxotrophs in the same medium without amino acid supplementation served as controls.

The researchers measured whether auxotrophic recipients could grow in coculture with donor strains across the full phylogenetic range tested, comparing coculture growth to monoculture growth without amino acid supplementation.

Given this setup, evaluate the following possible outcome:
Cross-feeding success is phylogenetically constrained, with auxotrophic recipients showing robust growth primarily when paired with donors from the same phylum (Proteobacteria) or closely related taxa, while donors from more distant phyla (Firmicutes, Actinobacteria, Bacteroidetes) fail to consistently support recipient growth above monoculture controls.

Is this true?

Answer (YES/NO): NO